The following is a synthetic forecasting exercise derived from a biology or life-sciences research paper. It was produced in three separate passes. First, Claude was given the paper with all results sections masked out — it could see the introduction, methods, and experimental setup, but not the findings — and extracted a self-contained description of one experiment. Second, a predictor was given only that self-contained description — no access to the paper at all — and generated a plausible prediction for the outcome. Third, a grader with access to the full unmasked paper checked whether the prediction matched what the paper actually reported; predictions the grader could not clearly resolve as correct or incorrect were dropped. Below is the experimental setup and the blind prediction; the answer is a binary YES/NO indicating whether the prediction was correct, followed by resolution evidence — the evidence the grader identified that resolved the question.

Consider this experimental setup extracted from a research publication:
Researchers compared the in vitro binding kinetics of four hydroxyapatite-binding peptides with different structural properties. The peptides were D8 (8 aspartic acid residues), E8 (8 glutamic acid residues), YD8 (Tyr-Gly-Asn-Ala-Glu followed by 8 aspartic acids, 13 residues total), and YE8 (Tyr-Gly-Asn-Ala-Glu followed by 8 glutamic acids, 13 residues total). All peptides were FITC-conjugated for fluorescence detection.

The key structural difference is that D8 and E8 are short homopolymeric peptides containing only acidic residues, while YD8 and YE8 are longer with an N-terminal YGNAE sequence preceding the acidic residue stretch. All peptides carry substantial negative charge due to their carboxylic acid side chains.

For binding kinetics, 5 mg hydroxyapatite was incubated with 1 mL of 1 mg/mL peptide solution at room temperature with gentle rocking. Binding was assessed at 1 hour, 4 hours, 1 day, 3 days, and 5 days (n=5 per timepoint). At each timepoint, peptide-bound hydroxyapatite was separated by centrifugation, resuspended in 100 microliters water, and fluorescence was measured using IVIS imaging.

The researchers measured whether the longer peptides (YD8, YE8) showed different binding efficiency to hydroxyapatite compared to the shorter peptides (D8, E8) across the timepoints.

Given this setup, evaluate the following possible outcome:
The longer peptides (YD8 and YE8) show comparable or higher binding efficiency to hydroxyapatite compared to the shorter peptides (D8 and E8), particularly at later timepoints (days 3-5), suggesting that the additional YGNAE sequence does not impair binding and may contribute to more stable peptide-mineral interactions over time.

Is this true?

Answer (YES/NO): NO